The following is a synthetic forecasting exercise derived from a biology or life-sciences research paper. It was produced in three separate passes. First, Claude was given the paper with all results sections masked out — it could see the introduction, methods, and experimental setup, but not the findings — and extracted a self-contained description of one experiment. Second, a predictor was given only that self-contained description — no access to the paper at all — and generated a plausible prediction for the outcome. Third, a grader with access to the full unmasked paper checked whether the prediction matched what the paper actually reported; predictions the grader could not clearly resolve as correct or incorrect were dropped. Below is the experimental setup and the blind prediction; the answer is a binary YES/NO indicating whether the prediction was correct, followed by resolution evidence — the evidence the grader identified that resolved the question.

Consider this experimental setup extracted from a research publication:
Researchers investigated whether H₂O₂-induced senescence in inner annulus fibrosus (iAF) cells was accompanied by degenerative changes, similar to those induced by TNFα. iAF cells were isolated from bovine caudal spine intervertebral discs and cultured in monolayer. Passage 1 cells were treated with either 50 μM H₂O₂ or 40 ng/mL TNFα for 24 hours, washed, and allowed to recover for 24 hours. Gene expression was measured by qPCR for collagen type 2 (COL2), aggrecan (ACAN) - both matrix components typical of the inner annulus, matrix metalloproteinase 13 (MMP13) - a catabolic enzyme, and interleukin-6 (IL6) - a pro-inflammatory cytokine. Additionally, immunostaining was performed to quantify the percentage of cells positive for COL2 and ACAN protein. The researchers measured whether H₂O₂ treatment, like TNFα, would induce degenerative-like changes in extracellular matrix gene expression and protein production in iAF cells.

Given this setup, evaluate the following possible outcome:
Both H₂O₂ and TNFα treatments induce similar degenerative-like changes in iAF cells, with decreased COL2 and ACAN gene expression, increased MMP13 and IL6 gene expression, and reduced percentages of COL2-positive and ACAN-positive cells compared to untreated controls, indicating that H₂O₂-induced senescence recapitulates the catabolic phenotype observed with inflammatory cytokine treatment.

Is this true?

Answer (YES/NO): NO